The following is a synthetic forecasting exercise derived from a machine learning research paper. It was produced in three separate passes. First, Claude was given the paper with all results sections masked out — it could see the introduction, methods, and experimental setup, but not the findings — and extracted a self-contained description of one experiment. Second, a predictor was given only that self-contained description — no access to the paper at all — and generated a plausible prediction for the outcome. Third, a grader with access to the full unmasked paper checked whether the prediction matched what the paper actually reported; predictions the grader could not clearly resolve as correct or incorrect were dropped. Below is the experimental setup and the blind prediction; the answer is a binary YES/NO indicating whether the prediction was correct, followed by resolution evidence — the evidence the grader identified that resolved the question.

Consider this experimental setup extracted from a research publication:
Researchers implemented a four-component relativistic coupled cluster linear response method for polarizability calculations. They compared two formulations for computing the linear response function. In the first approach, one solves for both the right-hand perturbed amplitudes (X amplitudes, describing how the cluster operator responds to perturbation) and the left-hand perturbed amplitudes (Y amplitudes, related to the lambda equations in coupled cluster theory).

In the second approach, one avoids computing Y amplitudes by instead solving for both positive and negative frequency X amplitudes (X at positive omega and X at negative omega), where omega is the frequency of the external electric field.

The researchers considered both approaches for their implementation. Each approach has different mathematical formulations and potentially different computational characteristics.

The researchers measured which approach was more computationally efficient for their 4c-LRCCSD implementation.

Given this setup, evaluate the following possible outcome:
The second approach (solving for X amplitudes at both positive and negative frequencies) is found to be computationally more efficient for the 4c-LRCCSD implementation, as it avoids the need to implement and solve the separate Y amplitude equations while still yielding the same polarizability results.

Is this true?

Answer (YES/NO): NO